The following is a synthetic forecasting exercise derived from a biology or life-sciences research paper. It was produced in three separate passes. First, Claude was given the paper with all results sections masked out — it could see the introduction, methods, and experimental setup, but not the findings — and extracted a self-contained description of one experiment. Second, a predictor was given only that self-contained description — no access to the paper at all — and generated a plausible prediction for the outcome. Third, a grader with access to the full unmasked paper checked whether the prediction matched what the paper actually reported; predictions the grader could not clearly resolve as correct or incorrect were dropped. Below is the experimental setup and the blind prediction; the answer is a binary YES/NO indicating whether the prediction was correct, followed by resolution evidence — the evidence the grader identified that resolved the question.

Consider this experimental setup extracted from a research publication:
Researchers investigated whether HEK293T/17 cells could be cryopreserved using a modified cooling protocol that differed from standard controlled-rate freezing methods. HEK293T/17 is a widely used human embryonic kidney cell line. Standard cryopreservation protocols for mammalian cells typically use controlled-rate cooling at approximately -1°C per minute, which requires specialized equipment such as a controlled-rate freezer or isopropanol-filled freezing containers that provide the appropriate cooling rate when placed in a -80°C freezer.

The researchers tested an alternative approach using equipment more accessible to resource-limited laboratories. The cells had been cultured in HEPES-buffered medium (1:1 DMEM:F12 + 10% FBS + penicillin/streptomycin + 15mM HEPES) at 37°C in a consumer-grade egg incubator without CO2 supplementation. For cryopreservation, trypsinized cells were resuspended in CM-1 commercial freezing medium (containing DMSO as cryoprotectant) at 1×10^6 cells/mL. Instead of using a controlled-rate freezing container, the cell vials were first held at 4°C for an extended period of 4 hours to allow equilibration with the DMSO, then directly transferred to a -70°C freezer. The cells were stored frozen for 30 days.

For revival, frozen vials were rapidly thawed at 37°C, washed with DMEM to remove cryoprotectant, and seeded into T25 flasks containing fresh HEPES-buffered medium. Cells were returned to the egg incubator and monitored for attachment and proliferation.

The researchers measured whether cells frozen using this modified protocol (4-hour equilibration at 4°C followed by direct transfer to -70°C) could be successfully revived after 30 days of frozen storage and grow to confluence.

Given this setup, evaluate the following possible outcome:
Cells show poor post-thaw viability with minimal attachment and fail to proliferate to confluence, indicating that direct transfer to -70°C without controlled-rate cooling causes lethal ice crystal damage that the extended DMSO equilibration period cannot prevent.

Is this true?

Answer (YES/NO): NO